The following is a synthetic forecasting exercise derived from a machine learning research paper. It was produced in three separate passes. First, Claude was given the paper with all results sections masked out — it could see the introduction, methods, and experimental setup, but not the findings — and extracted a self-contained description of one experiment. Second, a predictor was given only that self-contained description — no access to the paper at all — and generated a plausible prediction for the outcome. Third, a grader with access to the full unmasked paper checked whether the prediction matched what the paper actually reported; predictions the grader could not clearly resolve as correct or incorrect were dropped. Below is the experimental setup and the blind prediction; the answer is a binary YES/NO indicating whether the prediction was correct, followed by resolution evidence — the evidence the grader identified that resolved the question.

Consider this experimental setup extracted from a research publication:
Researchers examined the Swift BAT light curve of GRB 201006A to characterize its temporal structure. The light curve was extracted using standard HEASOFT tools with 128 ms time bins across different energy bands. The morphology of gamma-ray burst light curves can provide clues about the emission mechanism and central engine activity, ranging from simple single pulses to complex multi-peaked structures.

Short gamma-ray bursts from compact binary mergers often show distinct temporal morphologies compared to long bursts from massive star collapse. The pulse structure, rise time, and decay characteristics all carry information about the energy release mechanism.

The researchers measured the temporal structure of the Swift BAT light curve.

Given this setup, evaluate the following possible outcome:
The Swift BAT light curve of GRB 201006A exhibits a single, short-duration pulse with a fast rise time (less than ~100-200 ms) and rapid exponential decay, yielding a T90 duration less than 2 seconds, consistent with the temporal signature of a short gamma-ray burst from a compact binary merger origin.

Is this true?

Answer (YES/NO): YES